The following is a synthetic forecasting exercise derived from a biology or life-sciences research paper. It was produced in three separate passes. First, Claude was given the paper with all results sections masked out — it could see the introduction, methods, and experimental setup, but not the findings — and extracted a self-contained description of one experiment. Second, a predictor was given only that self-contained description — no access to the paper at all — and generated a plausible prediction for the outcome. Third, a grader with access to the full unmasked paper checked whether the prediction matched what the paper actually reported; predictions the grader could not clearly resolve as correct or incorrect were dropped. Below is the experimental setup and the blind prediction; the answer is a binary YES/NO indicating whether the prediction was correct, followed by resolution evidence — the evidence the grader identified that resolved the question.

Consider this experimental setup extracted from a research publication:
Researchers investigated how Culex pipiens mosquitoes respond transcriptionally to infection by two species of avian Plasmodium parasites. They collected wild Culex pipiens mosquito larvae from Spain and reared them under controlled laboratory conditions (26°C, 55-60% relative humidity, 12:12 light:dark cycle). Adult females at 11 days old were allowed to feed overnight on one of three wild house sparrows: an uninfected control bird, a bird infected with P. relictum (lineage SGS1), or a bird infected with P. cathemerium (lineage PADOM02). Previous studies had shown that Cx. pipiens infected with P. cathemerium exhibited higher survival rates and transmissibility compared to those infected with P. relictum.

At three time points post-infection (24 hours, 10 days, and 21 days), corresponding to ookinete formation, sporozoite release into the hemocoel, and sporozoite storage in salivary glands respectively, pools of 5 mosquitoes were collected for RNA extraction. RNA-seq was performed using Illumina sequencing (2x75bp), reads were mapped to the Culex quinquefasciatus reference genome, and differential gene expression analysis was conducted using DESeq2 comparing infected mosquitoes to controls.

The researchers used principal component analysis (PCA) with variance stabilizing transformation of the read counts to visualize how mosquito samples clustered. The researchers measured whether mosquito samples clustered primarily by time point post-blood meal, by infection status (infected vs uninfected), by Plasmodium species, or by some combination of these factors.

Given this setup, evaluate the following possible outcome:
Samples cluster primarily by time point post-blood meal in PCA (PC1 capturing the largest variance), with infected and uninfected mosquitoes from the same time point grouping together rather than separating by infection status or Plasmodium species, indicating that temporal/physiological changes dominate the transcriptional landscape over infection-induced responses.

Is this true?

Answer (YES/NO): NO